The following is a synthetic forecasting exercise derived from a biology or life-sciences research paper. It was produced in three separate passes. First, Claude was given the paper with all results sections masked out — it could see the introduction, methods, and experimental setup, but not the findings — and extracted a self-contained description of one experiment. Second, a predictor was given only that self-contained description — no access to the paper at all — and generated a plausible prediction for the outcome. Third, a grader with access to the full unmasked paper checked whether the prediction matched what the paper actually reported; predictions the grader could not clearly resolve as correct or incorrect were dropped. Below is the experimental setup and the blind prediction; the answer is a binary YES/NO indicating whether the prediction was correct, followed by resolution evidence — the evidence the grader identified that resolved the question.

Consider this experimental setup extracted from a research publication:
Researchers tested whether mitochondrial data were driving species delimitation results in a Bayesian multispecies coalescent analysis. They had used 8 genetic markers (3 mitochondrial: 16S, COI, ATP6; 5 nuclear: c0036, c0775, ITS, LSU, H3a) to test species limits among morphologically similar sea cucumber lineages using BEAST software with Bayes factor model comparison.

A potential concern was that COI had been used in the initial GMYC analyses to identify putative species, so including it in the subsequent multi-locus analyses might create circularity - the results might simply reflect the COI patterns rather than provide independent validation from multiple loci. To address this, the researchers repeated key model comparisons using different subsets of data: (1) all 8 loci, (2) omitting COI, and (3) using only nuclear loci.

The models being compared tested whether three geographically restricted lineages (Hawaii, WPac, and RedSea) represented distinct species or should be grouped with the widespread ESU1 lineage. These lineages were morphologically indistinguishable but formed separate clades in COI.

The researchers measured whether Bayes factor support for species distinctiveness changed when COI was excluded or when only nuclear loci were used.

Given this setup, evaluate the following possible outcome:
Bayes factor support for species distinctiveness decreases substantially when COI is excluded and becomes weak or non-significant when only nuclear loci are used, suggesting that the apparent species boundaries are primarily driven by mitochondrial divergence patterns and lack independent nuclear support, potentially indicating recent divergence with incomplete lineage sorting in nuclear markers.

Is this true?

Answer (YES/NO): NO